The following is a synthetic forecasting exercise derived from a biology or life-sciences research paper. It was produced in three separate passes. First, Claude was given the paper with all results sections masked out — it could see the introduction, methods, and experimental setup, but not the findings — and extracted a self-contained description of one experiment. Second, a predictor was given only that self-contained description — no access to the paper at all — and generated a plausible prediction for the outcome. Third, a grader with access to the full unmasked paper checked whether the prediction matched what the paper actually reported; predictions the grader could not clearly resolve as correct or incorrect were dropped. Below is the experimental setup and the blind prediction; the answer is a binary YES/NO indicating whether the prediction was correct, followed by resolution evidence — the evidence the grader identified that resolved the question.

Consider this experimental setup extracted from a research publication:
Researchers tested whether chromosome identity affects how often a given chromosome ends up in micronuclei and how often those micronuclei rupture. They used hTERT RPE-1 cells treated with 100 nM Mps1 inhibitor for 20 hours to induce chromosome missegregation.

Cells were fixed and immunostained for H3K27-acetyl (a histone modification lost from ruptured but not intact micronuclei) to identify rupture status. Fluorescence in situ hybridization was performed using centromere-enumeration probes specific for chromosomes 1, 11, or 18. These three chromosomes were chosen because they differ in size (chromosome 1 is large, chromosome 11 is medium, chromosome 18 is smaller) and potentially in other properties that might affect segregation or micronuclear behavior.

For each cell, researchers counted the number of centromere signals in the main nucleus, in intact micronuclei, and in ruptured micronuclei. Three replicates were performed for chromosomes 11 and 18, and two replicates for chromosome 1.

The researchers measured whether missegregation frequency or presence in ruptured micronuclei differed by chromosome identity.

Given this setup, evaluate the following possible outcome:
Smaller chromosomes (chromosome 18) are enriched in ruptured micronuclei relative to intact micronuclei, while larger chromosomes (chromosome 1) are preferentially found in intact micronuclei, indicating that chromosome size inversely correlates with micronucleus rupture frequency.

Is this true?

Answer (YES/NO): NO